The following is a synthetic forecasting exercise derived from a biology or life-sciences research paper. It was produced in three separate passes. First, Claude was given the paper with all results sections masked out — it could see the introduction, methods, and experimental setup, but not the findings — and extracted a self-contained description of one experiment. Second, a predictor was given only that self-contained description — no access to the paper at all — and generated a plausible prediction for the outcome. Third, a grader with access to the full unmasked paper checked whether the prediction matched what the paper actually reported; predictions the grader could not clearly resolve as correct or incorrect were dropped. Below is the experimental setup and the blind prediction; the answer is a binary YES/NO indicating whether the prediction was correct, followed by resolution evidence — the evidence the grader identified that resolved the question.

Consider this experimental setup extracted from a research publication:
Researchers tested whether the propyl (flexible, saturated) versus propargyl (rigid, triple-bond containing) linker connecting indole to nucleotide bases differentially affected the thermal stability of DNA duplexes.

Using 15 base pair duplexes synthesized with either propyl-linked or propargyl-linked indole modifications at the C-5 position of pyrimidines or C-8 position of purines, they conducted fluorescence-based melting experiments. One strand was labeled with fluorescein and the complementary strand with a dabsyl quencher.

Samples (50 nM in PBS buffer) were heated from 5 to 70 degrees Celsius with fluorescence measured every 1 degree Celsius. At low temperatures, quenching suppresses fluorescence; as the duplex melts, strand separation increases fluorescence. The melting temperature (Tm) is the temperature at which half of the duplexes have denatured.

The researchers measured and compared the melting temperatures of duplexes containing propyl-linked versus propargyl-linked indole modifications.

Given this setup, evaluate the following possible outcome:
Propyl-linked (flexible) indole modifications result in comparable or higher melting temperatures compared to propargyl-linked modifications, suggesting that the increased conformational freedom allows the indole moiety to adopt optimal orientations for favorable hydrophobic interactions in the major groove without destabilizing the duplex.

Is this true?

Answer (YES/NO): NO